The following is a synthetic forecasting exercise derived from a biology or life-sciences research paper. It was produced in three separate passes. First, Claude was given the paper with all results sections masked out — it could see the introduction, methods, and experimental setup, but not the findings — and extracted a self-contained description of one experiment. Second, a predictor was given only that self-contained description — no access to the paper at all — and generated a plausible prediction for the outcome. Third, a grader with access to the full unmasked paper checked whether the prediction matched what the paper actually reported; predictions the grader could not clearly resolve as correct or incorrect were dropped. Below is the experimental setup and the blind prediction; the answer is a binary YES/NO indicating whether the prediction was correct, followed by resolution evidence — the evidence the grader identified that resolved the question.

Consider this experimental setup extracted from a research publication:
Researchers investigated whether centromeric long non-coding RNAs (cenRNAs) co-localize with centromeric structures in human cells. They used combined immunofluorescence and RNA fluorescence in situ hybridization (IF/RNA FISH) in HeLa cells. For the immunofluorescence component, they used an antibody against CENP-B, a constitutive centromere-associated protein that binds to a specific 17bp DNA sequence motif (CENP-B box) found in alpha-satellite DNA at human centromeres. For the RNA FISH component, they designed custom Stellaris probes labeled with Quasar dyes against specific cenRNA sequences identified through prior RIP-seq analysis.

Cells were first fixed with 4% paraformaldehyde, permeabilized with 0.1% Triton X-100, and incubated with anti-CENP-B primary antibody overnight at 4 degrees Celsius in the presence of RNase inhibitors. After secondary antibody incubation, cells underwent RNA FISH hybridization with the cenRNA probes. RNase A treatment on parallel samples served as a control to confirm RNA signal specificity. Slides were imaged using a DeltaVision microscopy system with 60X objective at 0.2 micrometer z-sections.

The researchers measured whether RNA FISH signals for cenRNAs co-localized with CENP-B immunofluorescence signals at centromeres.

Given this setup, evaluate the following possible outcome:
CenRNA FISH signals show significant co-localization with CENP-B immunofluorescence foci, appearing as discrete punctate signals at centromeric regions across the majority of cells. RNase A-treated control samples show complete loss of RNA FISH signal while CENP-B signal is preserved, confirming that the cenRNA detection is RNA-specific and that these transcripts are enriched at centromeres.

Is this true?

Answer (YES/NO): YES